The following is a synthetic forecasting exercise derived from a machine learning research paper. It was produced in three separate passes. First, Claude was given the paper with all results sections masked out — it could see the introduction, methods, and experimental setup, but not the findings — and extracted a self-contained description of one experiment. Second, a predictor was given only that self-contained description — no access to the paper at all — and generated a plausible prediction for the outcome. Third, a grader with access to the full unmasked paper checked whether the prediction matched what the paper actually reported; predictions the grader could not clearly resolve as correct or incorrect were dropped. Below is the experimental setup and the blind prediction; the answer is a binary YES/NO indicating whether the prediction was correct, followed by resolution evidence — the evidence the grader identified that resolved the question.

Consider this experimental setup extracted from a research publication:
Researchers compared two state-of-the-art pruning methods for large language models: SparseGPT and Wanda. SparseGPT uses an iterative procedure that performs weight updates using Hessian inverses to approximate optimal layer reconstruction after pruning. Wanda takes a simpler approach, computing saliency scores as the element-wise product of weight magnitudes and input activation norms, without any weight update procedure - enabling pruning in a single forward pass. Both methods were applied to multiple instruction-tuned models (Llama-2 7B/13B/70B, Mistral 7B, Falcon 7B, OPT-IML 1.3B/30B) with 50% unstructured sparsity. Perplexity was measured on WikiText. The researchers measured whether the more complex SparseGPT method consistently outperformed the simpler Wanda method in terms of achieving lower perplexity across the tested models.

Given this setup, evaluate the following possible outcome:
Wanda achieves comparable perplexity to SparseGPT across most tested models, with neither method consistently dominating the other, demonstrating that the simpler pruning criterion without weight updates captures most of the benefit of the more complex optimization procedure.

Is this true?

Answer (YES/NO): YES